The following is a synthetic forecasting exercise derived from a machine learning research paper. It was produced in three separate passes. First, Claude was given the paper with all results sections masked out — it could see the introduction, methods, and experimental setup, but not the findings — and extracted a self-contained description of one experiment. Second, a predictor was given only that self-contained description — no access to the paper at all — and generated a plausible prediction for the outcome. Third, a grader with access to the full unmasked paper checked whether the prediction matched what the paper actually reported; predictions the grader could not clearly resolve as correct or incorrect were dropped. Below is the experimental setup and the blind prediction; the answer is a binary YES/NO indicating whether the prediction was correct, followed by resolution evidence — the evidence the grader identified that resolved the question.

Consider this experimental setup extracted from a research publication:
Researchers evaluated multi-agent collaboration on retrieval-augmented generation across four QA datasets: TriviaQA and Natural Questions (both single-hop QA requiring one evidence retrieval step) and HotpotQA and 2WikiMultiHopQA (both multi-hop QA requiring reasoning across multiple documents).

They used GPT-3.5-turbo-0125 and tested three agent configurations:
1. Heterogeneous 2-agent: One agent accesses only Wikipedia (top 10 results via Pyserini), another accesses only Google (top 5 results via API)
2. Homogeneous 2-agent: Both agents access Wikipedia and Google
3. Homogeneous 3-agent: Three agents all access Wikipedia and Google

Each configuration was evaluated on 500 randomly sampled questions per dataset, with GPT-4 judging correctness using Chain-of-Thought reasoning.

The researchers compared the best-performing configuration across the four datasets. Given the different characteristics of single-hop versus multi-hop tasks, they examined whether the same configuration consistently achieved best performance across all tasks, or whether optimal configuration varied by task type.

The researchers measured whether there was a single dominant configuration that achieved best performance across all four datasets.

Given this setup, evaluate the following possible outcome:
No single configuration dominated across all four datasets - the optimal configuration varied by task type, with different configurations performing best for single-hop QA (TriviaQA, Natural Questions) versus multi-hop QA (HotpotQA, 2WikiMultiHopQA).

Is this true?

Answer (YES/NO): NO